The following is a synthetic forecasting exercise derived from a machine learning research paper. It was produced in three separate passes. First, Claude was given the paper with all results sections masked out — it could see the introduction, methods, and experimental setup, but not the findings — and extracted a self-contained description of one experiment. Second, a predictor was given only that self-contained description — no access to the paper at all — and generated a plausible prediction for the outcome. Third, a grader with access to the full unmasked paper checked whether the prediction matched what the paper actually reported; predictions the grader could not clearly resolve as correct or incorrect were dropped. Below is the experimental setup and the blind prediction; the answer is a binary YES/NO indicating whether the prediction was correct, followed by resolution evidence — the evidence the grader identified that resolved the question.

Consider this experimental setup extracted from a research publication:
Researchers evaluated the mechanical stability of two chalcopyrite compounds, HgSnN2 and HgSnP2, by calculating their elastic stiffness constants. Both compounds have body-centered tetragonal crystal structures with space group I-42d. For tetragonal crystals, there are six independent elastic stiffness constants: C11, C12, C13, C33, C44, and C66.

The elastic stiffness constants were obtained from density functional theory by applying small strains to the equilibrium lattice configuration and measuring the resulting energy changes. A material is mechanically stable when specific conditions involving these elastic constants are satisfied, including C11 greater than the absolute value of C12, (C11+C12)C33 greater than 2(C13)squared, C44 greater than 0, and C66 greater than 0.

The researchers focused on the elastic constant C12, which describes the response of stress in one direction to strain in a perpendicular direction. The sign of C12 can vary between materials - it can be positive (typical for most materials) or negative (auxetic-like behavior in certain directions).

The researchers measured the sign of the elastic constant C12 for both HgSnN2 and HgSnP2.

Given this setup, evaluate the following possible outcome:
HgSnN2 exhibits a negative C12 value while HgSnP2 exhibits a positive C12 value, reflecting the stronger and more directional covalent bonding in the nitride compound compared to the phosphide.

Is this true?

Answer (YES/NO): NO